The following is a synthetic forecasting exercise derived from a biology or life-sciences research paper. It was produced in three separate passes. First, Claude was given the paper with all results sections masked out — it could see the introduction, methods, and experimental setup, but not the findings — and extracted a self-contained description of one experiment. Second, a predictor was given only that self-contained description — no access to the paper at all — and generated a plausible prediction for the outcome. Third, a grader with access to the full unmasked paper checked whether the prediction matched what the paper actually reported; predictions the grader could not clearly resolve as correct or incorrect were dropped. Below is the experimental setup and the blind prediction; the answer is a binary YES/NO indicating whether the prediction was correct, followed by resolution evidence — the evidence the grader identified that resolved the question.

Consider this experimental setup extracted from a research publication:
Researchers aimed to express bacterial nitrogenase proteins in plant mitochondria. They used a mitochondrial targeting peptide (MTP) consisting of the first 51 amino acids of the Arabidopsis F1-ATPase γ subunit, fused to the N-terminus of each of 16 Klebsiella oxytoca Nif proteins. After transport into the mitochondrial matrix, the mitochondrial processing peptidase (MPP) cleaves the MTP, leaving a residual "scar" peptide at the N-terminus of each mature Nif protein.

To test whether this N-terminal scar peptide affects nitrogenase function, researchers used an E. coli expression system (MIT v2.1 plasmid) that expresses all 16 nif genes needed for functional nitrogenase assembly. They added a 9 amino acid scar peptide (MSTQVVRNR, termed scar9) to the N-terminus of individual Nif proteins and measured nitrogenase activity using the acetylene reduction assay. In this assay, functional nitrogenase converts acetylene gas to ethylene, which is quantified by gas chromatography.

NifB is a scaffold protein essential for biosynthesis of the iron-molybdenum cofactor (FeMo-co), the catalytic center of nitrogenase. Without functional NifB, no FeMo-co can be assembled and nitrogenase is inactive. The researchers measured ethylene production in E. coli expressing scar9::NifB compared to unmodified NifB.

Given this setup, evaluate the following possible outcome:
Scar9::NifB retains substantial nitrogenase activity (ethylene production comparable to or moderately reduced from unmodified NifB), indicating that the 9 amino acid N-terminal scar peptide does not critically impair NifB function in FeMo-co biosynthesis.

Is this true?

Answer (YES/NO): NO